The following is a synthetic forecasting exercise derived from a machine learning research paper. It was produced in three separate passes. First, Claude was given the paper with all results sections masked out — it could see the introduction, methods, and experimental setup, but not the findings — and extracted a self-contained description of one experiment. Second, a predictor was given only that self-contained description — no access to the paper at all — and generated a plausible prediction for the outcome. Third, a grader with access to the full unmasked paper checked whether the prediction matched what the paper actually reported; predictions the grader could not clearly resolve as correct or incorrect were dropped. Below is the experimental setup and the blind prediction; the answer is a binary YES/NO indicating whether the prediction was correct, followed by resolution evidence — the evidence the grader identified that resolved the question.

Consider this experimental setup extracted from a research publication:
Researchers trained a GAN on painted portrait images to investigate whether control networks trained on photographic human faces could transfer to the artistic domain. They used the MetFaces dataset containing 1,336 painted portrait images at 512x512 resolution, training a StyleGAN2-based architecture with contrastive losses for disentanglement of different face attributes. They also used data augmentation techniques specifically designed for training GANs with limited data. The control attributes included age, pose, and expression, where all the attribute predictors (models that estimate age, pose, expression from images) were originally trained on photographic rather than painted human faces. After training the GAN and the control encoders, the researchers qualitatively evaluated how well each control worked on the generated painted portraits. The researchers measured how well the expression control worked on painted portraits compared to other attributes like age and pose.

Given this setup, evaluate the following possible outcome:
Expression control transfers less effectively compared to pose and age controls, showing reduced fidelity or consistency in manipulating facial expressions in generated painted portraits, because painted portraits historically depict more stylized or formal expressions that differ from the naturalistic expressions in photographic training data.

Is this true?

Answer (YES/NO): YES